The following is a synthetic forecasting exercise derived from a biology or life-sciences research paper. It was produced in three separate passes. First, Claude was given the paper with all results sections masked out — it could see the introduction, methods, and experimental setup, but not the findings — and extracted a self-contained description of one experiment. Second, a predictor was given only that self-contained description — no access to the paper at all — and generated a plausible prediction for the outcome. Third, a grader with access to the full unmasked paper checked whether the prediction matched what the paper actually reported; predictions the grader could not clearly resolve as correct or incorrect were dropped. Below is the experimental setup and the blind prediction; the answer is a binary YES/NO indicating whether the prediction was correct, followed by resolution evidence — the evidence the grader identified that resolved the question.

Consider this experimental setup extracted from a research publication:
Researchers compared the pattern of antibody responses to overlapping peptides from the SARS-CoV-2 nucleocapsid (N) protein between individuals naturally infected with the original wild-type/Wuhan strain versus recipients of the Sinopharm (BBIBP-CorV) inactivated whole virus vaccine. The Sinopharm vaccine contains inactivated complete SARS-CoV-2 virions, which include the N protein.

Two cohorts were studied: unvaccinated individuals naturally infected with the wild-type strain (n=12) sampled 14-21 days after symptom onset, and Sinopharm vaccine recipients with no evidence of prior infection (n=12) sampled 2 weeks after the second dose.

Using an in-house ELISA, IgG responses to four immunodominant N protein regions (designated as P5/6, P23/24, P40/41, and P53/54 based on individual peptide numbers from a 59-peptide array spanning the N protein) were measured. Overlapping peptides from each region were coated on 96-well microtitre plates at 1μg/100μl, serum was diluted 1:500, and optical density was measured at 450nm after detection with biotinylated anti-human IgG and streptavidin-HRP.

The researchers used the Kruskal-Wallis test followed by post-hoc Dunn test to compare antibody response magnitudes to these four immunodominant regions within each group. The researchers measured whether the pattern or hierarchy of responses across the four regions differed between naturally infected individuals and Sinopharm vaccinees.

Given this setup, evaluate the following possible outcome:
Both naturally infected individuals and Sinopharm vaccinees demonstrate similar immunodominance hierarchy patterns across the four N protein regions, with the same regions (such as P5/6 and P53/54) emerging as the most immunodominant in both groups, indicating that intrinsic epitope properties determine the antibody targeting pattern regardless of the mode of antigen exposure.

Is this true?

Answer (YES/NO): NO